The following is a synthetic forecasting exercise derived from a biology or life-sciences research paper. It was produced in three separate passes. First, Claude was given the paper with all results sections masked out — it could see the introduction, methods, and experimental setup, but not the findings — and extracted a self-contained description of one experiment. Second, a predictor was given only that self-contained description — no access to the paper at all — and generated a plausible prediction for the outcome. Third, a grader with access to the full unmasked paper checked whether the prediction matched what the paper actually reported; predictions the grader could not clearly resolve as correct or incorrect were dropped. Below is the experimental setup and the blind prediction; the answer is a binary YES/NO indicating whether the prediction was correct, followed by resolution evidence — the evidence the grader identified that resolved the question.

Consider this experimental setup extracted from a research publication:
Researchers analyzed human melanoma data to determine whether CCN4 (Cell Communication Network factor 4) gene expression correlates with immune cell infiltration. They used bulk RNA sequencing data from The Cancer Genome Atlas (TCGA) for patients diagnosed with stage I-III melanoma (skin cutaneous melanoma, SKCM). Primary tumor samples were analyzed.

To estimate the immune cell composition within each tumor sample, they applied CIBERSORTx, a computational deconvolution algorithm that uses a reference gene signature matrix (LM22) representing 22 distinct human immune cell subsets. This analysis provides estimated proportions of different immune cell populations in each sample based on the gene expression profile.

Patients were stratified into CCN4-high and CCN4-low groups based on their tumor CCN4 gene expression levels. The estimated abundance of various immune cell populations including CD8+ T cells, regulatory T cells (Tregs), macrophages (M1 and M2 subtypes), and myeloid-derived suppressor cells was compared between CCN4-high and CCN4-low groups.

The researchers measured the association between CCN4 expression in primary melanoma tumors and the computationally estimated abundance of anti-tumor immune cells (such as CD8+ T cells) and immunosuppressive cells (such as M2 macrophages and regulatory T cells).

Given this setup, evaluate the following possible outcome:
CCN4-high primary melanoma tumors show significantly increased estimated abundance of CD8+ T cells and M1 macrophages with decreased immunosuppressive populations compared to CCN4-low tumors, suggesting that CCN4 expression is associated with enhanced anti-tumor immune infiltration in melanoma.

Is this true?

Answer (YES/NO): NO